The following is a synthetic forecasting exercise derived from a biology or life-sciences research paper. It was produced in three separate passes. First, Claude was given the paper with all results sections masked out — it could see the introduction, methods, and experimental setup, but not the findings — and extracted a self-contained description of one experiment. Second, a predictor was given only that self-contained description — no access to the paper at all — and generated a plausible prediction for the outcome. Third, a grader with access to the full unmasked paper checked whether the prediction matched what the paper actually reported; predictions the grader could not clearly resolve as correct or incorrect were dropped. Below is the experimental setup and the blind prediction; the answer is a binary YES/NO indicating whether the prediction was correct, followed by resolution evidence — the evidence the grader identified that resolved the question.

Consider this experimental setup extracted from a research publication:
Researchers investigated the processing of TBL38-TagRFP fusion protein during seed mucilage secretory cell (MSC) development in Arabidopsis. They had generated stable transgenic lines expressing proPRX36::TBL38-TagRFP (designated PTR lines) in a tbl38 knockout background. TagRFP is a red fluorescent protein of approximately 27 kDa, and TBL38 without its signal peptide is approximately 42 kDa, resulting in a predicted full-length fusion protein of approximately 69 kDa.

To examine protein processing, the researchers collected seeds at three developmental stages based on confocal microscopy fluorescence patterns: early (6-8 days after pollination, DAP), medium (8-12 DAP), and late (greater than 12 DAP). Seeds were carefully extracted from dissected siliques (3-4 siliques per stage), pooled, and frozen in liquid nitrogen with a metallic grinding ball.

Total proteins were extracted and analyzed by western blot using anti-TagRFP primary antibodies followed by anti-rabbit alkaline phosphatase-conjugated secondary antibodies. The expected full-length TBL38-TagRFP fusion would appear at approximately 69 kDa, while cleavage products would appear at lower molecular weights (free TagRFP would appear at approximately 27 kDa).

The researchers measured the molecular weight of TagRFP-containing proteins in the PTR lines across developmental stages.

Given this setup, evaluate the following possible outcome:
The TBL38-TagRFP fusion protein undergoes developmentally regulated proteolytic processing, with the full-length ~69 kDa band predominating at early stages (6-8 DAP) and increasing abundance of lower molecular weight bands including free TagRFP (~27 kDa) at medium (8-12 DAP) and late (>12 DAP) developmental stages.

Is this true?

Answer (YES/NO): YES